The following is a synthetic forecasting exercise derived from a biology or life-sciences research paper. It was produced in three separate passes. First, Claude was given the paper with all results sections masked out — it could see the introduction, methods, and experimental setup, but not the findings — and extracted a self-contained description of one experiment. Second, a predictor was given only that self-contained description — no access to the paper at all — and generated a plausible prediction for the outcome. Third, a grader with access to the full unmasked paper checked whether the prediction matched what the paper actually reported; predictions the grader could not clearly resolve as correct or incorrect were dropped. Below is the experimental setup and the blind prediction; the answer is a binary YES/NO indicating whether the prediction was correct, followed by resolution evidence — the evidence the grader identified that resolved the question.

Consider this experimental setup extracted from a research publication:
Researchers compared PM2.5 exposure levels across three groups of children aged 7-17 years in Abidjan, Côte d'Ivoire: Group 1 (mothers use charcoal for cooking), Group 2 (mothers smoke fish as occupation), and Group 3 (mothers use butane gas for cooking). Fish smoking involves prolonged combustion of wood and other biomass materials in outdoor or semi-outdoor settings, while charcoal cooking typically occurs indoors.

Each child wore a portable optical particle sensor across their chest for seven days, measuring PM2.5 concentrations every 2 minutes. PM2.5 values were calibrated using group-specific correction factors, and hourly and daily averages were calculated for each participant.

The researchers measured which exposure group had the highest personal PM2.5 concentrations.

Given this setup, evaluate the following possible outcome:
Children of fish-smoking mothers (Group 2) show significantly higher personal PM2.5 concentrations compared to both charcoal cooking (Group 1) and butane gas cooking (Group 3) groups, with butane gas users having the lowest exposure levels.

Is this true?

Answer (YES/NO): NO